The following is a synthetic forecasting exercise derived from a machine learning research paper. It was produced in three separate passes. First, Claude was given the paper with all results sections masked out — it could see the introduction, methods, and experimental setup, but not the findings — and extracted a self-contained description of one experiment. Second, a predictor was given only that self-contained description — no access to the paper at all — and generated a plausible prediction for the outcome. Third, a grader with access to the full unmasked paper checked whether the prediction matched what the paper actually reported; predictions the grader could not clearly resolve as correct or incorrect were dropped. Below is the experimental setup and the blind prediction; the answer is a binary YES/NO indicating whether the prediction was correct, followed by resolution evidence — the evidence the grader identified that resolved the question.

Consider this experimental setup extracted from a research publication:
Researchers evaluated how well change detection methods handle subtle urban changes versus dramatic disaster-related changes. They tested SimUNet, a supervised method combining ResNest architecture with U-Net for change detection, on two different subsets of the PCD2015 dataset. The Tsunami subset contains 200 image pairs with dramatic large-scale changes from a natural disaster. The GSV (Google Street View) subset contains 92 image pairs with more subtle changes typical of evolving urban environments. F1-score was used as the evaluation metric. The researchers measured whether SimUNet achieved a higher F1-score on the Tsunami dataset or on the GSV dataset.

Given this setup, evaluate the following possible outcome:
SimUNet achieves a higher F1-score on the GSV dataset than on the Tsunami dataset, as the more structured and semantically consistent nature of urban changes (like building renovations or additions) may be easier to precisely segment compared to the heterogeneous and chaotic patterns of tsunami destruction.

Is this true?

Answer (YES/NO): NO